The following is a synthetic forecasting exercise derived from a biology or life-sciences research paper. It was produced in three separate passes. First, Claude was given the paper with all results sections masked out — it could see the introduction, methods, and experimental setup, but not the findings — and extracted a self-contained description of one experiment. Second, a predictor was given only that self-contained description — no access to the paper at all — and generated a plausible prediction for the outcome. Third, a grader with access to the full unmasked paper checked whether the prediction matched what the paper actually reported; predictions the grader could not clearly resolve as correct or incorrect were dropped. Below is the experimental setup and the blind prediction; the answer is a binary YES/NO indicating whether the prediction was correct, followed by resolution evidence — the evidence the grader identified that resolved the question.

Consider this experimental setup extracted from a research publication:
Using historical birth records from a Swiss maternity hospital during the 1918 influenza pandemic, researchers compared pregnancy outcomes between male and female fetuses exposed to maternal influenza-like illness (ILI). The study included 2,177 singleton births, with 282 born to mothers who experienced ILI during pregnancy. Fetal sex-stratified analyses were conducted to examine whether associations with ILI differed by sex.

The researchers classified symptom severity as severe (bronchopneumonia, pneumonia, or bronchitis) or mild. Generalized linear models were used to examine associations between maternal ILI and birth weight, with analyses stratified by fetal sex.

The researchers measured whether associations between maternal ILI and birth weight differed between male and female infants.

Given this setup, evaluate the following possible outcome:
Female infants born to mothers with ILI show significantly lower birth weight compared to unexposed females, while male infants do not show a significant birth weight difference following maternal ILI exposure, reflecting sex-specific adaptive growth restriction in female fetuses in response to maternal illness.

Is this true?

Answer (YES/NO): NO